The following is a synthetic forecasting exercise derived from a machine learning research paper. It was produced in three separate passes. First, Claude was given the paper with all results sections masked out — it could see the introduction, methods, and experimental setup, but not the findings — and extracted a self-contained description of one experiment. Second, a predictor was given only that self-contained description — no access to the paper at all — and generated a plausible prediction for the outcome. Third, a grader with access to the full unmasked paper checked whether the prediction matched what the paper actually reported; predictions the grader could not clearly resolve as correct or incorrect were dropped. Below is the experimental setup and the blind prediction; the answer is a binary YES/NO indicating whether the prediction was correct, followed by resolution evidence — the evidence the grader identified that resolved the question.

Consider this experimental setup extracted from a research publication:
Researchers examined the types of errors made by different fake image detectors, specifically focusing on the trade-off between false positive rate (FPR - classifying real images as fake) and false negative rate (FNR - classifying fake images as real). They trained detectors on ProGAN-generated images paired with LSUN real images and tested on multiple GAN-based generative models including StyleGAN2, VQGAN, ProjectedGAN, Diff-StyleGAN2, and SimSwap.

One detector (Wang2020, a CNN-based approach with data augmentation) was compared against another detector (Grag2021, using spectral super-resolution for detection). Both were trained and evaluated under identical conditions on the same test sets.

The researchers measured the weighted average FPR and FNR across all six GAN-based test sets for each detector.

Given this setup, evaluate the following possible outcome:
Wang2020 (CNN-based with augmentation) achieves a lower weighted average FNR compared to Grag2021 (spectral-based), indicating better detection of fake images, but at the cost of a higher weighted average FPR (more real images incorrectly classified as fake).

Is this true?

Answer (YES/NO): NO